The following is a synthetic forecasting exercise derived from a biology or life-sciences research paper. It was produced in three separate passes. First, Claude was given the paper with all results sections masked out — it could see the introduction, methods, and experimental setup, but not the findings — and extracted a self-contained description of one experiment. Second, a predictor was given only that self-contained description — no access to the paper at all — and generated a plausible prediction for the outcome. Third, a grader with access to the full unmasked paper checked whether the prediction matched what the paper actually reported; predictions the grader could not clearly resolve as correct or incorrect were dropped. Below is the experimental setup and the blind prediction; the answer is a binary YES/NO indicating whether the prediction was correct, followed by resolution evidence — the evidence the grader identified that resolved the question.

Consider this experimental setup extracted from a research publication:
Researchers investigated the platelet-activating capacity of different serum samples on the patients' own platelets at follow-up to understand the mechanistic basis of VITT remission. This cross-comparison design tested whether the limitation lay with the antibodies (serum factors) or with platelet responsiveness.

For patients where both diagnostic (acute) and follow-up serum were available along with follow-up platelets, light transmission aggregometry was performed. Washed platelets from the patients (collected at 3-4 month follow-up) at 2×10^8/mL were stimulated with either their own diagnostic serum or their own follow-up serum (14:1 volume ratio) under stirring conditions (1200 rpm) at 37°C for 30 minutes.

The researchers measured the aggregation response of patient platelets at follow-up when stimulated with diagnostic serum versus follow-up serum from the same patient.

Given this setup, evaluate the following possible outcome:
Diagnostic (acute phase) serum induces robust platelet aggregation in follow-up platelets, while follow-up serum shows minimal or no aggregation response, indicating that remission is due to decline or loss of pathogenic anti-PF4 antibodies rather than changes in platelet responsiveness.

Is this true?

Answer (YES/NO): NO